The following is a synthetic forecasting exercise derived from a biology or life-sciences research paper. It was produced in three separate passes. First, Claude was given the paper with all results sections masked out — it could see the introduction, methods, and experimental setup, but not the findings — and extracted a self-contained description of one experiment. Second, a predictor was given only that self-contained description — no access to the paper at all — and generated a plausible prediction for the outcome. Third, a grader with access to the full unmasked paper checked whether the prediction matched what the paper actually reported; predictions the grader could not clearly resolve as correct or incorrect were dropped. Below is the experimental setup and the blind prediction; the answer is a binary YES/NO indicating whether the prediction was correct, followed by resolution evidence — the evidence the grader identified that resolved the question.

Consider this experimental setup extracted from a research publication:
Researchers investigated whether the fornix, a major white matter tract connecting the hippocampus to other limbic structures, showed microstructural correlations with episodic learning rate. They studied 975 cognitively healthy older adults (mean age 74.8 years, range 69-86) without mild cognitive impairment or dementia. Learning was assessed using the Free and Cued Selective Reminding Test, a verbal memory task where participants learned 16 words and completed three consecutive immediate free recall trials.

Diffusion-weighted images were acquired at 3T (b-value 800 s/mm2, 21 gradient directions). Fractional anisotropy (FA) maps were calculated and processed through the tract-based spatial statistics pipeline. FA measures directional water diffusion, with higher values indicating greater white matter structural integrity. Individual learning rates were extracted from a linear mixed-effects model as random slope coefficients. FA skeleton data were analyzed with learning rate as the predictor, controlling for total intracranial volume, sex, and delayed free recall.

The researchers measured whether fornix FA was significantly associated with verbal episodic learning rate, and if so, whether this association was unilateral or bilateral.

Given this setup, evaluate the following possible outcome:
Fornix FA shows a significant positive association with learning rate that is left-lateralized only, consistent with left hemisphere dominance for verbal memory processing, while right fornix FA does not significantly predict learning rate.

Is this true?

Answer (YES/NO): NO